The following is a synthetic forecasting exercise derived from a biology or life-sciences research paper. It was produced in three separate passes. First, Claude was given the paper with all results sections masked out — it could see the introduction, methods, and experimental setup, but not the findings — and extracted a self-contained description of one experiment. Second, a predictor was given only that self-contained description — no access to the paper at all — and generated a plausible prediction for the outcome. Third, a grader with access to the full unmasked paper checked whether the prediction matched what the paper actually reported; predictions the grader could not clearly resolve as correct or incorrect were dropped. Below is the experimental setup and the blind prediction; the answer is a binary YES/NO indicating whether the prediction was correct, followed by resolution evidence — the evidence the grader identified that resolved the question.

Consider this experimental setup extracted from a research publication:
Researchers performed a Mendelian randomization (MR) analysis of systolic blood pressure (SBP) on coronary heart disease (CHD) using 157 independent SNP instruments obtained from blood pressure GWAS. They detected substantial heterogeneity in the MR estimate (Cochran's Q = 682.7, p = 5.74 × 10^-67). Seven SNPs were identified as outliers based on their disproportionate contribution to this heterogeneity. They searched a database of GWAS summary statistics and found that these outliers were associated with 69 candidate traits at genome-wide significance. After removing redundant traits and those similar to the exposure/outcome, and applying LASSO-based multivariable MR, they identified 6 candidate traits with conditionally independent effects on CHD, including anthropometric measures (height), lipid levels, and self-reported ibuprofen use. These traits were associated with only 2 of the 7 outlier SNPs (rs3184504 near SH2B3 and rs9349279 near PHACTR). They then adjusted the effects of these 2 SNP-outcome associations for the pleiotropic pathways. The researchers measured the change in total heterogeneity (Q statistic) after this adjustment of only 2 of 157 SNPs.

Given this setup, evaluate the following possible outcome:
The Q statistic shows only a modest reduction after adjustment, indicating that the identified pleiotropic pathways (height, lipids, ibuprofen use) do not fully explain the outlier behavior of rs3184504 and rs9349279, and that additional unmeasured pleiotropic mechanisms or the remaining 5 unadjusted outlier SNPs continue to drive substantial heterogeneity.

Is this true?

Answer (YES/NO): NO